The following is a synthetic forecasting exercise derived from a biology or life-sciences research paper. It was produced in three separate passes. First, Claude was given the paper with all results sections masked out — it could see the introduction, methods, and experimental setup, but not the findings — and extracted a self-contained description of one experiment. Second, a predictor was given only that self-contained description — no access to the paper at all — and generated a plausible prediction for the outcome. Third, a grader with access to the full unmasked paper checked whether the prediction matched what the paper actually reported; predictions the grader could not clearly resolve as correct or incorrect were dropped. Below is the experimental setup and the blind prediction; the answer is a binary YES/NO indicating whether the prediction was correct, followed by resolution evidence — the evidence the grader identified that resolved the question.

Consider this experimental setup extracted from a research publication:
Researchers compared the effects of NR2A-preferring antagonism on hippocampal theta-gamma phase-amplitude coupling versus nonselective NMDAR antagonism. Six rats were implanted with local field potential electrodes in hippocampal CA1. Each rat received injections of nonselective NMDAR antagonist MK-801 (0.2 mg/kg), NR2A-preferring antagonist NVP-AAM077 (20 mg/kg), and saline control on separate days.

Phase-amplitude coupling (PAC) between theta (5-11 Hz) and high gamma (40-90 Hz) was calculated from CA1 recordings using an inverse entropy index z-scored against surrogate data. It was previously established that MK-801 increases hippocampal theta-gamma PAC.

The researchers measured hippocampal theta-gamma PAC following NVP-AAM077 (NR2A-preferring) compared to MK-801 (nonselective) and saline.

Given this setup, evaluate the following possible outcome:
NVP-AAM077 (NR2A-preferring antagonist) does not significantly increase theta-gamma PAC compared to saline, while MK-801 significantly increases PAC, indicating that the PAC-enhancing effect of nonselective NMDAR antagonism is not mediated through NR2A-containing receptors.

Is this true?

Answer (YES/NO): YES